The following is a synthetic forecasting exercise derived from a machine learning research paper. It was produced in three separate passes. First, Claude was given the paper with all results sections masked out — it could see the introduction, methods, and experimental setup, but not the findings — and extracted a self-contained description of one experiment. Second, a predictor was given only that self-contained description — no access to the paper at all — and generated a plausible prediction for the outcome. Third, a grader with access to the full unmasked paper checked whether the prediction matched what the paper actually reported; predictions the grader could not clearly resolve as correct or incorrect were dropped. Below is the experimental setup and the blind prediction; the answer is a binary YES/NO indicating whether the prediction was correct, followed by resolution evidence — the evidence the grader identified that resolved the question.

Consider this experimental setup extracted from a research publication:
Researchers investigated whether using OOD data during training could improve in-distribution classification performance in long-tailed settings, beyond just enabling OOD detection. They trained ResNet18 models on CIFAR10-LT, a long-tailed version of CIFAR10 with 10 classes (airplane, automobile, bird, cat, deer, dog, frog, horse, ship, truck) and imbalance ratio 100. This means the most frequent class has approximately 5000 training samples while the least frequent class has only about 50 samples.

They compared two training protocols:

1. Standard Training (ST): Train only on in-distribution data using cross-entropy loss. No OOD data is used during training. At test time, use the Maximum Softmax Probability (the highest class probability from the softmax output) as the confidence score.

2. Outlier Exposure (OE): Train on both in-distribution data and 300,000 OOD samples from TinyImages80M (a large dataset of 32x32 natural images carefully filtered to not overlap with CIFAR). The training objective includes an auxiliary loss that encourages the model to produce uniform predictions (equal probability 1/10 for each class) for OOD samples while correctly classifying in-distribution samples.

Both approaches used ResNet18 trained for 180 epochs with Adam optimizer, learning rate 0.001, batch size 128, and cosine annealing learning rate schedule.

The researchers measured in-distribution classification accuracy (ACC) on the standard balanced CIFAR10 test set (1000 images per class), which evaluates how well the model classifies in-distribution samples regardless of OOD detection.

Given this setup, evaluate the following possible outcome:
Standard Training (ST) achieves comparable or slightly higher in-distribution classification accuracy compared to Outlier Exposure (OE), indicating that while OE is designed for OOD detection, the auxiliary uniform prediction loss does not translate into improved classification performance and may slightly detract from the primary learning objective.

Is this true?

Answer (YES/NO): NO